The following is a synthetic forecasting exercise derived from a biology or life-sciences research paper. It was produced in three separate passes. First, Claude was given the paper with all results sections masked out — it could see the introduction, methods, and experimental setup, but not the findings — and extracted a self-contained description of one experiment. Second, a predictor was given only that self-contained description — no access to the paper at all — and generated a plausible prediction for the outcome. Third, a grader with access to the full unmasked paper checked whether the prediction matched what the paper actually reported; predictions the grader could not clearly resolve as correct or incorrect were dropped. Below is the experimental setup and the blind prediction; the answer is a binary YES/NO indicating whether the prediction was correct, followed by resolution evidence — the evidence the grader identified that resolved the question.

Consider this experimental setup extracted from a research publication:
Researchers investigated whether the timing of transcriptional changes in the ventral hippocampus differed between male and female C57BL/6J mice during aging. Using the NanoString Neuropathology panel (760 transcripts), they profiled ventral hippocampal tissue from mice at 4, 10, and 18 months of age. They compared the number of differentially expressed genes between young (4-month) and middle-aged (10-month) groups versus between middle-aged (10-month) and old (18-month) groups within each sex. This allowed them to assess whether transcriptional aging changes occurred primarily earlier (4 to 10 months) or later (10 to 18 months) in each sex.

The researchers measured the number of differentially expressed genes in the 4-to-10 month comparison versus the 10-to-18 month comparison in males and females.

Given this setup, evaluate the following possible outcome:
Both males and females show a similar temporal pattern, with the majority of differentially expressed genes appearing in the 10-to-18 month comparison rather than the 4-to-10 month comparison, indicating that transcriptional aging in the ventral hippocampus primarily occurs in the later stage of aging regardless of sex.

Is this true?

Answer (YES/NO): NO